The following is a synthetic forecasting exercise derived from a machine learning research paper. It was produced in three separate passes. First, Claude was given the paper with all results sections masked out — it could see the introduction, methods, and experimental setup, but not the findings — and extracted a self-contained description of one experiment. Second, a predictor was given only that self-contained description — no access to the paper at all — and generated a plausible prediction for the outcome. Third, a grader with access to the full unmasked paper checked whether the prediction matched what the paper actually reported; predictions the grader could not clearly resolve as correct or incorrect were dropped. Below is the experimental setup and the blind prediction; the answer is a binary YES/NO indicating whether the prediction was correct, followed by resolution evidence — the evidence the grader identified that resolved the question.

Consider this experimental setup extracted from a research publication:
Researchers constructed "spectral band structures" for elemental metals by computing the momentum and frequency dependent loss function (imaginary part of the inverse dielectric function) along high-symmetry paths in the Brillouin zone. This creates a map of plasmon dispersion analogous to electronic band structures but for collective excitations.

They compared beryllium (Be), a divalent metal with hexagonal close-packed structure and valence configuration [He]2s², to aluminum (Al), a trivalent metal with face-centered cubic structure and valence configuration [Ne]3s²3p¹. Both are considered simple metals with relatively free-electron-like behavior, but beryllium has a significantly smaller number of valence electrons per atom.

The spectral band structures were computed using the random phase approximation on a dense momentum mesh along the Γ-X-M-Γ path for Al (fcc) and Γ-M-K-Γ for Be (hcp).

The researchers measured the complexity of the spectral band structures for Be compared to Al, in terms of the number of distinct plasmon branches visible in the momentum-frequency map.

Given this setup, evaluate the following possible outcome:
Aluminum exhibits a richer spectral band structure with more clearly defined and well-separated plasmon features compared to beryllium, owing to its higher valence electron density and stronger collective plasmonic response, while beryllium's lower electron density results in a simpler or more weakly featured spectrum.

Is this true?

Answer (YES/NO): NO